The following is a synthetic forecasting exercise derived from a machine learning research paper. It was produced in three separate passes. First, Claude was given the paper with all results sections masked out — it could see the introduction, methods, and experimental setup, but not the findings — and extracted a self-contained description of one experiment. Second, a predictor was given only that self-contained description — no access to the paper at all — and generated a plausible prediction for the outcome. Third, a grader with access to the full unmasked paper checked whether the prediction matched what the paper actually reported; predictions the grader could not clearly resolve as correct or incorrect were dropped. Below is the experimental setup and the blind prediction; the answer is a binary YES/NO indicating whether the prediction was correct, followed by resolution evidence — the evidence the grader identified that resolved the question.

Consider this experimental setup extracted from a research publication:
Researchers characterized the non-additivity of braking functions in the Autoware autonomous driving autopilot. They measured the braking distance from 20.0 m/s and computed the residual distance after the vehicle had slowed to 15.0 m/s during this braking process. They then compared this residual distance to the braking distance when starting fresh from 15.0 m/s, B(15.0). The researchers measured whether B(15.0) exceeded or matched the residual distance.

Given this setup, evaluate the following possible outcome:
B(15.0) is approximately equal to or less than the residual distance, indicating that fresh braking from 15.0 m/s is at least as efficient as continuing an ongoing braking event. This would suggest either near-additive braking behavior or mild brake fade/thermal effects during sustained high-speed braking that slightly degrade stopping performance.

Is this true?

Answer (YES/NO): NO